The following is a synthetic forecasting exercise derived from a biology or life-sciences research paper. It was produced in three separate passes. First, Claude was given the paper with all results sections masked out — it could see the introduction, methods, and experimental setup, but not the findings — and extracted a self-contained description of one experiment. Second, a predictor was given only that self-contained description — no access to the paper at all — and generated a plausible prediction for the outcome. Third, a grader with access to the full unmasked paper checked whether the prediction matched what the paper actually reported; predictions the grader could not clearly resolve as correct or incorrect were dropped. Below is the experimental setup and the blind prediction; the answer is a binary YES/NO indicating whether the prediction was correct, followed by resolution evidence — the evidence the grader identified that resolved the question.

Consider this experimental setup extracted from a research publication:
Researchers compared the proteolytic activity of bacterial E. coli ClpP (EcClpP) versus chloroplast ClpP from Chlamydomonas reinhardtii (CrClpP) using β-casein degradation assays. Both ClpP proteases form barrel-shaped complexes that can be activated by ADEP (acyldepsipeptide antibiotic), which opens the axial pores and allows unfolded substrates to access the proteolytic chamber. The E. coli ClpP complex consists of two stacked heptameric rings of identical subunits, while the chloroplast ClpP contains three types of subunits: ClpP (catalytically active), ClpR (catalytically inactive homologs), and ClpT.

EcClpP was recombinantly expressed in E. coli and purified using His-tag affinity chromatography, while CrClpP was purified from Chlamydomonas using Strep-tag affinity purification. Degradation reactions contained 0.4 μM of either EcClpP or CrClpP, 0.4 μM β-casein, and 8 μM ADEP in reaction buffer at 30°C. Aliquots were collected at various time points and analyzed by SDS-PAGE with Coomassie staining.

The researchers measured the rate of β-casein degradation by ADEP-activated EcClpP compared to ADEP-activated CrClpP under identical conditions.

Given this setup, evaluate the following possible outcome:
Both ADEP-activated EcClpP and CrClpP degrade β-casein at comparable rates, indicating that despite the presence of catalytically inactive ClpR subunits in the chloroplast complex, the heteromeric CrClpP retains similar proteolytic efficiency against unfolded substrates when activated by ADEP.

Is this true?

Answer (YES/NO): NO